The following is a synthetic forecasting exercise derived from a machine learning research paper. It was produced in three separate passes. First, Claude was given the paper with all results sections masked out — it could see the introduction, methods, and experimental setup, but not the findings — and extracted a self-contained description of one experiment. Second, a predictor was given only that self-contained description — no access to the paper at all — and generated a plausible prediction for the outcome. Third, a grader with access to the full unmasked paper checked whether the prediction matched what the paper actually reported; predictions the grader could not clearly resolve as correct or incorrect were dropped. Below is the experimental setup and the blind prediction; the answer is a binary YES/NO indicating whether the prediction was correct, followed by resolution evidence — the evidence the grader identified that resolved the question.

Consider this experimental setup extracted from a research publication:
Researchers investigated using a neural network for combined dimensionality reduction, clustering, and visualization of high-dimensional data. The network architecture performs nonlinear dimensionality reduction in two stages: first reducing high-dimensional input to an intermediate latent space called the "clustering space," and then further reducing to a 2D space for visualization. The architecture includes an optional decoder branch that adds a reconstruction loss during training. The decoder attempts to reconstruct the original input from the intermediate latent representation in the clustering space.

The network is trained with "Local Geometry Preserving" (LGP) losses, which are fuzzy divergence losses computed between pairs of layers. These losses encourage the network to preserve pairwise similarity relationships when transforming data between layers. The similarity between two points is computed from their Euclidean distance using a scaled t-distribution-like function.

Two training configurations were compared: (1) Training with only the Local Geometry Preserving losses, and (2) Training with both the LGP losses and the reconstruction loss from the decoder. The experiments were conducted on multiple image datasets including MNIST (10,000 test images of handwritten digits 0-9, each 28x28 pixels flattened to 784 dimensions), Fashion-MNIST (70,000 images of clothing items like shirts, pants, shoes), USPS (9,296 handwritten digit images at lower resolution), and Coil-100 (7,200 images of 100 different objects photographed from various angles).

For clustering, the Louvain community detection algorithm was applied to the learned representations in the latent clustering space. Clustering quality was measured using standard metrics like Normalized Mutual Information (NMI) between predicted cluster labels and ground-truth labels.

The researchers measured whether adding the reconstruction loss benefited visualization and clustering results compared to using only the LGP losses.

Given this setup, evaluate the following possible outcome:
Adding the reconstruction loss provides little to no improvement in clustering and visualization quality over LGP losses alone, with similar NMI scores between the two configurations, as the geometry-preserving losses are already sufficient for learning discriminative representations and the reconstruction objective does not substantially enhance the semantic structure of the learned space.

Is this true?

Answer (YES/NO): NO